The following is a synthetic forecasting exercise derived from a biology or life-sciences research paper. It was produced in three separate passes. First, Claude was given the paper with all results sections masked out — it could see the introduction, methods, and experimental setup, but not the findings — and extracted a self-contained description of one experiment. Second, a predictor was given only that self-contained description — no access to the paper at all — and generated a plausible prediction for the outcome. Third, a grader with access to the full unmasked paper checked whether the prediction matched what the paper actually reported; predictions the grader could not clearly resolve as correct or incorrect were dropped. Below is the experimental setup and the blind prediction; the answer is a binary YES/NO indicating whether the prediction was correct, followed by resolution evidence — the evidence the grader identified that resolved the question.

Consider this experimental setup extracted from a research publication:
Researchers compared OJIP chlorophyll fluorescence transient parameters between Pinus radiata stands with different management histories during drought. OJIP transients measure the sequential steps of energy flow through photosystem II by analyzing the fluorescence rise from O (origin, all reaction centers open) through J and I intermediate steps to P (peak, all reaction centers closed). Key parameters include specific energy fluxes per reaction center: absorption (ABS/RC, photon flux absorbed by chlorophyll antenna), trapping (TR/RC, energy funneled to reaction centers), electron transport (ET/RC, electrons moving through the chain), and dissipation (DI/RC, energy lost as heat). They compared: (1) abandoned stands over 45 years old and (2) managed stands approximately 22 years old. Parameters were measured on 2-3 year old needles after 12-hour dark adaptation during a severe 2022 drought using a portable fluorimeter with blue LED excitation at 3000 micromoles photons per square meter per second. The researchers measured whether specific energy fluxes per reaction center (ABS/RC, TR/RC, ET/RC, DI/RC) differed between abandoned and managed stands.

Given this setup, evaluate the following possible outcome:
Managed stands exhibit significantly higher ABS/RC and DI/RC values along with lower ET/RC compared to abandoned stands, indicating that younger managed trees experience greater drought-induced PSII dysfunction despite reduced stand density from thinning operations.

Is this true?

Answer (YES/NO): NO